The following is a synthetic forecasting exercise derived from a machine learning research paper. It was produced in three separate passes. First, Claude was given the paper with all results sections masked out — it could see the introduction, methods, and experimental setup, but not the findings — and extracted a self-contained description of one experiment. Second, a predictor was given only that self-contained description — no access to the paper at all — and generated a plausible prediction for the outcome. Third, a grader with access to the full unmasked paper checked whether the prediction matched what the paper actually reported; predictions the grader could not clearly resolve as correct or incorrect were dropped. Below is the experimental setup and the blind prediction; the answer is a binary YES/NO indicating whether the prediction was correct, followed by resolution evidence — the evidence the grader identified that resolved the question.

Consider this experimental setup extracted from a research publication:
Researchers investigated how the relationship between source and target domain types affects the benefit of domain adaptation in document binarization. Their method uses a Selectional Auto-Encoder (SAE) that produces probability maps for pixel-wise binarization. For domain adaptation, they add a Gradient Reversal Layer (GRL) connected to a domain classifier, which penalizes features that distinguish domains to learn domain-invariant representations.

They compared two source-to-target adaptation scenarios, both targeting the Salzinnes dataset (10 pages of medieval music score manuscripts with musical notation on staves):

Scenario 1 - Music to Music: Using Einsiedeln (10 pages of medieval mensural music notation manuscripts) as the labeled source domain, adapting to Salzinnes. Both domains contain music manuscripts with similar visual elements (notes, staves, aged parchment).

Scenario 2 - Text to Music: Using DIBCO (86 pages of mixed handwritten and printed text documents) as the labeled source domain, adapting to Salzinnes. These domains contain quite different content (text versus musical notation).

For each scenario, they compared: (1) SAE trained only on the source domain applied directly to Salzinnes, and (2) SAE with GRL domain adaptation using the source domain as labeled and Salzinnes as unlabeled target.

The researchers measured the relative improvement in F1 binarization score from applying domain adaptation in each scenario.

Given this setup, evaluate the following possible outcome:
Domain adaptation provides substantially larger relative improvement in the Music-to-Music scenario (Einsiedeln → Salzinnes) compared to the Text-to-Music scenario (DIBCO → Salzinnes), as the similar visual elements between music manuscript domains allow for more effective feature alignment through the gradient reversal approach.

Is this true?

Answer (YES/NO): NO